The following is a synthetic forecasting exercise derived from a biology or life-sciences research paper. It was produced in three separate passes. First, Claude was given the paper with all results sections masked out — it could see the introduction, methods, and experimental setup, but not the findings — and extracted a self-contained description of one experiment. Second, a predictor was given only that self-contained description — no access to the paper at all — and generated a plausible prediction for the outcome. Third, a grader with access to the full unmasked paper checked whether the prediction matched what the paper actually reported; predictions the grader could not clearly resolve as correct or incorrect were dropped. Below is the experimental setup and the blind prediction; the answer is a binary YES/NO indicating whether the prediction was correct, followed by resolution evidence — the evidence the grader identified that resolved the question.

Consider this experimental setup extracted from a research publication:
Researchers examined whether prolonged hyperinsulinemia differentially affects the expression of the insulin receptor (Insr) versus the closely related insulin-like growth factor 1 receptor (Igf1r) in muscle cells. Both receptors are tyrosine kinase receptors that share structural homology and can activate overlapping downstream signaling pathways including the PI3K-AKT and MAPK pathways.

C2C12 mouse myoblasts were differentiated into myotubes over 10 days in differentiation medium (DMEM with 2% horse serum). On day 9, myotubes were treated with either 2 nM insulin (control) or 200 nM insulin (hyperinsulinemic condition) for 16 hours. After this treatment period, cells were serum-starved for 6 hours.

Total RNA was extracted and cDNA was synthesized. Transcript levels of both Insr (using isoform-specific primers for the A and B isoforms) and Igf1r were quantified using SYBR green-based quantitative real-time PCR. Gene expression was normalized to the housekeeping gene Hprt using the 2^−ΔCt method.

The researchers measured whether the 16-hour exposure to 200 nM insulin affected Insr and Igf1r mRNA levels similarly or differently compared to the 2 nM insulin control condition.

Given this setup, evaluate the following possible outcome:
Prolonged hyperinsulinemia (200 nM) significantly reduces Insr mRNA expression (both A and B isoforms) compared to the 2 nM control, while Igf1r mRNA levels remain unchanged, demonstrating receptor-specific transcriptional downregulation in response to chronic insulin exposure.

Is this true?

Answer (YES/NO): NO